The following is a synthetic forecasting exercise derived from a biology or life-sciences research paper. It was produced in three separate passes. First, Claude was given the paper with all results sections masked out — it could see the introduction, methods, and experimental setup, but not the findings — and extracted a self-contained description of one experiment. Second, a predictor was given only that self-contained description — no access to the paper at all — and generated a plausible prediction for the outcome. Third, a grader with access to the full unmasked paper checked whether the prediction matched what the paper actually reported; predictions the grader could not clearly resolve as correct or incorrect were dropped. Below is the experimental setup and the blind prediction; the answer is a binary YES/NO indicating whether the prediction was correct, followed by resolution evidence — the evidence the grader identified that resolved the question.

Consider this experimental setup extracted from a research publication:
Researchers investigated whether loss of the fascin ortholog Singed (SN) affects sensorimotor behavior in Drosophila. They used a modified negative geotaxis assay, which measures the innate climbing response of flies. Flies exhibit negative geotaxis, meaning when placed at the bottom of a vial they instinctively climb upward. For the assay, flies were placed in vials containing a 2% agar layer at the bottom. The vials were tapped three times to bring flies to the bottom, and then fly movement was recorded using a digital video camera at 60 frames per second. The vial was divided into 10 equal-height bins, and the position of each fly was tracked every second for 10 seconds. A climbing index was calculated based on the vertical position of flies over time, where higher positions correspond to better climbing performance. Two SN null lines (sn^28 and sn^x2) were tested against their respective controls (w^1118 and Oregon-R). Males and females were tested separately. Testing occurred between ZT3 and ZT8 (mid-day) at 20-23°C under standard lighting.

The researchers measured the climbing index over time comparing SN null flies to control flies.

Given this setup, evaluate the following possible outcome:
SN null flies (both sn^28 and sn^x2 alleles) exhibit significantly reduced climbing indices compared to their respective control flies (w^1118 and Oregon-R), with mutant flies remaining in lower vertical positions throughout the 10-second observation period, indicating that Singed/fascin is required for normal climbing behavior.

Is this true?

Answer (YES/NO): YES